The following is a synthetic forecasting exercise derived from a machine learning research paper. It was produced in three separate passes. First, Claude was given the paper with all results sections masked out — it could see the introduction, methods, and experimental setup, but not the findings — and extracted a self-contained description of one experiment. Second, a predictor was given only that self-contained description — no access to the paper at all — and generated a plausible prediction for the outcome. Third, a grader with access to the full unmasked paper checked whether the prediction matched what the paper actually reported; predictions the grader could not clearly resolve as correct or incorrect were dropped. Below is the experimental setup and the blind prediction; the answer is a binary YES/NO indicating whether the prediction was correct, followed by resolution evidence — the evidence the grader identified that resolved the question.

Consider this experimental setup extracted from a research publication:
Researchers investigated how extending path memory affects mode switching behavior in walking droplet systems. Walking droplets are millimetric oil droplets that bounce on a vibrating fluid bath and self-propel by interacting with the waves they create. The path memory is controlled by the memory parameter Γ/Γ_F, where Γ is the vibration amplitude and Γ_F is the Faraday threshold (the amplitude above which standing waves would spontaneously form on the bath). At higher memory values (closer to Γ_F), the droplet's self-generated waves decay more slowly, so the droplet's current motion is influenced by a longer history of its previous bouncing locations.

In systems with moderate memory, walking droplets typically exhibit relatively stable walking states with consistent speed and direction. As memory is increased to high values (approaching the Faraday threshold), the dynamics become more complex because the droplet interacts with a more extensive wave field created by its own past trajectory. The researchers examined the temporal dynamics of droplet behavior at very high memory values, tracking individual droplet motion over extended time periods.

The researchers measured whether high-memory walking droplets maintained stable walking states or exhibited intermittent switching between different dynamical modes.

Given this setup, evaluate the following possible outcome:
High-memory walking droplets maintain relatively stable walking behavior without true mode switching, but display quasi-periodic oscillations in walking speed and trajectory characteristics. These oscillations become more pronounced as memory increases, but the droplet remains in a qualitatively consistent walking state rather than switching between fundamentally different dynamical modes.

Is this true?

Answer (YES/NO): NO